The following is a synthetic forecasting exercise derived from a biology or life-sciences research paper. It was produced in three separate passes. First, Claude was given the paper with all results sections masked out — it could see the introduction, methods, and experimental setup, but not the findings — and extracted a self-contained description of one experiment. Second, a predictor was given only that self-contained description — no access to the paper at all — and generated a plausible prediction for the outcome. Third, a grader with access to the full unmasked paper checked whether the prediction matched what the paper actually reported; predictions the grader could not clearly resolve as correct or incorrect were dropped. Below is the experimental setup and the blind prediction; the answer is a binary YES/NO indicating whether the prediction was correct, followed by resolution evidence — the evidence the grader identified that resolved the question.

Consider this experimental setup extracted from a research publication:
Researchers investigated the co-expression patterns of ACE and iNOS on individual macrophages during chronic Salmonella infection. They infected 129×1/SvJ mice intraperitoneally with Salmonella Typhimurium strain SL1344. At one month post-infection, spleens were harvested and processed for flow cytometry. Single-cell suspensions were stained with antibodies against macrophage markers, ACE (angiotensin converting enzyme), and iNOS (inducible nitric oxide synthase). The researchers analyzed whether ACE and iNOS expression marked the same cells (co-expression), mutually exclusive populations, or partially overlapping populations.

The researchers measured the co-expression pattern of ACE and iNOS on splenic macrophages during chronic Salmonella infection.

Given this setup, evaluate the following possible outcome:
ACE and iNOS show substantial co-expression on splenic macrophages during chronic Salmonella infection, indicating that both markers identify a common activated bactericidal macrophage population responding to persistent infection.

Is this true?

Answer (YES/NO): NO